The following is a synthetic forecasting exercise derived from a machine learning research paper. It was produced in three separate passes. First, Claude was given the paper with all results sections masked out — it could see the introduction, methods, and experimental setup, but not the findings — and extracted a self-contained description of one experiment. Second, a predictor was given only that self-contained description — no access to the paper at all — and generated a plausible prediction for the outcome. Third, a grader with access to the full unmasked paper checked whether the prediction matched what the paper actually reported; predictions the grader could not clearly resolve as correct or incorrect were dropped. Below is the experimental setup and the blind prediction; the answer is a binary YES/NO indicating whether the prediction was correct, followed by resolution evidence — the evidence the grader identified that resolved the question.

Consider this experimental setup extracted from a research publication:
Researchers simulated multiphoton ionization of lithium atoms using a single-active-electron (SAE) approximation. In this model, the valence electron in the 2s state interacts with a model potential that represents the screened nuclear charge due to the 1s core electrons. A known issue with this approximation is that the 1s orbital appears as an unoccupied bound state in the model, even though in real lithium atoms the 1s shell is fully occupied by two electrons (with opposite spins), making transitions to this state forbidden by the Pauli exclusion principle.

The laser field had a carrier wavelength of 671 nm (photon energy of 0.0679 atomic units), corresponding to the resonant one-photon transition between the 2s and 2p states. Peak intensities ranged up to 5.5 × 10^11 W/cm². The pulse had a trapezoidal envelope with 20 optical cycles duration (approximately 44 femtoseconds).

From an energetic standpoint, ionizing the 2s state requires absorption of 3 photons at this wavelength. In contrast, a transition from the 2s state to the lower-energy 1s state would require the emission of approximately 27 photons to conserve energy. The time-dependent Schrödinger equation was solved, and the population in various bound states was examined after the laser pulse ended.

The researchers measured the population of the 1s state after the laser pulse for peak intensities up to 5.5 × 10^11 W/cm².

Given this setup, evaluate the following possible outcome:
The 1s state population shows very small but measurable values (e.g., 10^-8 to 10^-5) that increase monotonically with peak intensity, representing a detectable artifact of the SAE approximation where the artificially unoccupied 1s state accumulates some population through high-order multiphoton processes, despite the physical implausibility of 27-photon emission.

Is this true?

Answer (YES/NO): NO